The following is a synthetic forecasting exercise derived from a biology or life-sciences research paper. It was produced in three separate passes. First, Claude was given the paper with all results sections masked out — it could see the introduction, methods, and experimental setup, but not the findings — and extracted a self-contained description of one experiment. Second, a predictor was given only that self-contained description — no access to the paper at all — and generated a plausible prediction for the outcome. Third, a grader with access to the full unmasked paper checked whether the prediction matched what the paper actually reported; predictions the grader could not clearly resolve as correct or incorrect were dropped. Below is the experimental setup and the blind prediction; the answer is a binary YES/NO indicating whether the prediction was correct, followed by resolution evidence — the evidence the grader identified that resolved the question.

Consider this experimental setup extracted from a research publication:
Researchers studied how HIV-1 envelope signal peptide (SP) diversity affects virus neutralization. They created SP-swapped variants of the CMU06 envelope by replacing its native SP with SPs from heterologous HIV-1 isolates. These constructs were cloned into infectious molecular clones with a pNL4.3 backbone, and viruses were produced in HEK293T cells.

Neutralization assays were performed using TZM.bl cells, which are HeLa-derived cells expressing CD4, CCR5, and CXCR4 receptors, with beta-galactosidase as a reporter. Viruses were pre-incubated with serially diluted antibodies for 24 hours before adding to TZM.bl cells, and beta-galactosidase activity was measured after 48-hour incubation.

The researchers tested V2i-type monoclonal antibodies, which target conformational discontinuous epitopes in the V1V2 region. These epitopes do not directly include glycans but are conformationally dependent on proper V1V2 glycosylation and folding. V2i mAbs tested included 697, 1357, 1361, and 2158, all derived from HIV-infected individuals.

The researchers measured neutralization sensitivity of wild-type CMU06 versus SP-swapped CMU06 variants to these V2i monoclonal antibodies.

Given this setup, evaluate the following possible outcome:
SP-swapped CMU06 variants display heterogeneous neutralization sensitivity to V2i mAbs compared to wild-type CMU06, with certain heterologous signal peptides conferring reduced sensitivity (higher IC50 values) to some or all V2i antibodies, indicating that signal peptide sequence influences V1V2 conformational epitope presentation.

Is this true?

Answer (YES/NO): YES